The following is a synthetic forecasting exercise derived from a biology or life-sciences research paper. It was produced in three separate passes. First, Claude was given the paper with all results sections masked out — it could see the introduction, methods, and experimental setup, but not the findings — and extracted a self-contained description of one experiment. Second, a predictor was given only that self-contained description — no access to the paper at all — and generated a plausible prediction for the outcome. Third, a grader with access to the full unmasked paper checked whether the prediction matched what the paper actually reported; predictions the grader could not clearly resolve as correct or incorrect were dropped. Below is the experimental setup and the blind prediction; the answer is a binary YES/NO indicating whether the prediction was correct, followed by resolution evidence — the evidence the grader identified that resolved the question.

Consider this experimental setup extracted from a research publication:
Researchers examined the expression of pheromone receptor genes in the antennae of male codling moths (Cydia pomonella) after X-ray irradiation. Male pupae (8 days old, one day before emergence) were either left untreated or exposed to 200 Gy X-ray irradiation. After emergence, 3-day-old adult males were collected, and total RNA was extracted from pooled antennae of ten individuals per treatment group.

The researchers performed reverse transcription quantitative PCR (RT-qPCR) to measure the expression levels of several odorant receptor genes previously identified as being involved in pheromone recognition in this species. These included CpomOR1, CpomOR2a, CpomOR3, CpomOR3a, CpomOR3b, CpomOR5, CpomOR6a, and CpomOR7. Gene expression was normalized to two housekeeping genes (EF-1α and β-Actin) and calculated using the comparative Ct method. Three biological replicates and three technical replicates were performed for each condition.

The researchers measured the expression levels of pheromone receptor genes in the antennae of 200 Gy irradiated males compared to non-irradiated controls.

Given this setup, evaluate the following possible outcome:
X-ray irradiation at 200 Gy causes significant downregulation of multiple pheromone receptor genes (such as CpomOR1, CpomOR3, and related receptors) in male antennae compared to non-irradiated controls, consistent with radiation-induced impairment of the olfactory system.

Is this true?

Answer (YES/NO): YES